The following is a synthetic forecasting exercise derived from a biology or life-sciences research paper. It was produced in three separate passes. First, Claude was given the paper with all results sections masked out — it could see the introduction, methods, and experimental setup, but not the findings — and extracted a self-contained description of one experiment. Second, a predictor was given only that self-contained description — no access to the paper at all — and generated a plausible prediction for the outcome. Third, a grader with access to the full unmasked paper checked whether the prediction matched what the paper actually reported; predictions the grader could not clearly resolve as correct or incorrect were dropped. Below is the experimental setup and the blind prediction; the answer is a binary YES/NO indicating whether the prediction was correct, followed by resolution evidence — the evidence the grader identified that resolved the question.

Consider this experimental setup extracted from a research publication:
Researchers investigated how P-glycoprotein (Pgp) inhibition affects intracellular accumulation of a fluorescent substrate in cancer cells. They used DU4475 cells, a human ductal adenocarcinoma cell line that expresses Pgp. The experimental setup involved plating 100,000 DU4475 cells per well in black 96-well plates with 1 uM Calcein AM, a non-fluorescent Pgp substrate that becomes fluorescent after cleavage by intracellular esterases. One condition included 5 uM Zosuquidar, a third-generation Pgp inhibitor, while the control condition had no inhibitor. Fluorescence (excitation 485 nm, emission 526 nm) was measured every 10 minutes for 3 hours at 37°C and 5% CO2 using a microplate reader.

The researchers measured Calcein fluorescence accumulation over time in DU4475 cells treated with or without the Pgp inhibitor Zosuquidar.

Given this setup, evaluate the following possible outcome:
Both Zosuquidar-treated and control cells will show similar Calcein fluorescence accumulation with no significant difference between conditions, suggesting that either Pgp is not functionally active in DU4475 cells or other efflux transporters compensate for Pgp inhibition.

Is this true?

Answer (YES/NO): NO